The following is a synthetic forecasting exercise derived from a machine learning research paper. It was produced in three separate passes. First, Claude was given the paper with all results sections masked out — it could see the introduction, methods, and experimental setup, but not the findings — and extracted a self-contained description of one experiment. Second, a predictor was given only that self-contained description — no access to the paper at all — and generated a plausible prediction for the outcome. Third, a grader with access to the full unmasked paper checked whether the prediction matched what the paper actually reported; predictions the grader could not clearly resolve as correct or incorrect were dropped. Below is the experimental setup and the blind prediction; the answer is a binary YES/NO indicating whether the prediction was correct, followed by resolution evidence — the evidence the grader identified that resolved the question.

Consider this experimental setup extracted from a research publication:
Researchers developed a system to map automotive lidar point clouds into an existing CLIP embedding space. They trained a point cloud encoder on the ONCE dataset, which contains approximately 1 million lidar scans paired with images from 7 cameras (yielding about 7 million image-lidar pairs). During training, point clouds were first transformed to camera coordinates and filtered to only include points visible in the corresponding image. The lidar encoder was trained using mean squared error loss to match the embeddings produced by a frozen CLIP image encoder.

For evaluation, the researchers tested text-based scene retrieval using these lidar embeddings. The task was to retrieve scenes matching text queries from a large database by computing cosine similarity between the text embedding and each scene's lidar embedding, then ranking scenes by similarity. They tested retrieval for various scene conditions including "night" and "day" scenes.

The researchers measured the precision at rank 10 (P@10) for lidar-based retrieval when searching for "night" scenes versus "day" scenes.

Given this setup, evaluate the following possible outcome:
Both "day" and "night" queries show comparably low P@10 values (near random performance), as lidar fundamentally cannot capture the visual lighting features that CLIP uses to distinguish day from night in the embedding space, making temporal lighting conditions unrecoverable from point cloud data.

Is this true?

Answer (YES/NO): NO